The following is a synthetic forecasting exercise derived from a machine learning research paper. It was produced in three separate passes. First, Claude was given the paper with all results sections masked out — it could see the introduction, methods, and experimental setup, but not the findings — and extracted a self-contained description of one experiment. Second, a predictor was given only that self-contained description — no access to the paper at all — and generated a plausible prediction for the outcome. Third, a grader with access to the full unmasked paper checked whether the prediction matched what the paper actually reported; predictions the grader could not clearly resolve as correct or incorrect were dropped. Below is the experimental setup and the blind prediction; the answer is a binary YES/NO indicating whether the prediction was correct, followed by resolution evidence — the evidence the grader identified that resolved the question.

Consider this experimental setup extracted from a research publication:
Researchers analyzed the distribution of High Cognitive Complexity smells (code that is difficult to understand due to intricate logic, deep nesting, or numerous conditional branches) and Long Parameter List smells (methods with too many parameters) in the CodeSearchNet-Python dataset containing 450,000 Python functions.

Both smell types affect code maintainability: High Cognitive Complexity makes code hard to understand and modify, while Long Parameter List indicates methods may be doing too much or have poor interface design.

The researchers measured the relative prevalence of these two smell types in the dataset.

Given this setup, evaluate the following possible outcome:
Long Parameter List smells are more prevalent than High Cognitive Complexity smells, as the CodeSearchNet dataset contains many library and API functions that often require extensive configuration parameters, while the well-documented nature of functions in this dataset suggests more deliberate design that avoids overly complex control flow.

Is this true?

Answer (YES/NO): NO